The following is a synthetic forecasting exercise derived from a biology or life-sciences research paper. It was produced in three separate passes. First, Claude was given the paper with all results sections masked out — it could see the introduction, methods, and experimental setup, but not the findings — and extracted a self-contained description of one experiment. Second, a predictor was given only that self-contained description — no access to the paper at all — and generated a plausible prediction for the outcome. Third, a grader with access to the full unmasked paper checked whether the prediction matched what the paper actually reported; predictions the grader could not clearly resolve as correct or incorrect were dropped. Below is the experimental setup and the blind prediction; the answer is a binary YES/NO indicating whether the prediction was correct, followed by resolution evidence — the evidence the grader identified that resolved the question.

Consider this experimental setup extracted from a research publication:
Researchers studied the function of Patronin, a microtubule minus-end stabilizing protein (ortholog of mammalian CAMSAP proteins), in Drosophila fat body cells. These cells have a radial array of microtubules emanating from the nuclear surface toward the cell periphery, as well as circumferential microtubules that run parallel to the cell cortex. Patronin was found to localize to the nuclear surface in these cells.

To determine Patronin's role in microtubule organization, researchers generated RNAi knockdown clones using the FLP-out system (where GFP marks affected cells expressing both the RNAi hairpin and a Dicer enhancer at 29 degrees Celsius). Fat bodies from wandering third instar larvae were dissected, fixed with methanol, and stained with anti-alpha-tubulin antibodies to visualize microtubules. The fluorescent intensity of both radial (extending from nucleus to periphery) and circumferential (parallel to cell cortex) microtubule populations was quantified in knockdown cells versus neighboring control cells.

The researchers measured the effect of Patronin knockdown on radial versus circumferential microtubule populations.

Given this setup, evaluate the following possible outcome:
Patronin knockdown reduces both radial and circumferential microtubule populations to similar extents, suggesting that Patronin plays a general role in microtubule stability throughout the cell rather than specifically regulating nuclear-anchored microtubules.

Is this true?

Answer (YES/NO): NO